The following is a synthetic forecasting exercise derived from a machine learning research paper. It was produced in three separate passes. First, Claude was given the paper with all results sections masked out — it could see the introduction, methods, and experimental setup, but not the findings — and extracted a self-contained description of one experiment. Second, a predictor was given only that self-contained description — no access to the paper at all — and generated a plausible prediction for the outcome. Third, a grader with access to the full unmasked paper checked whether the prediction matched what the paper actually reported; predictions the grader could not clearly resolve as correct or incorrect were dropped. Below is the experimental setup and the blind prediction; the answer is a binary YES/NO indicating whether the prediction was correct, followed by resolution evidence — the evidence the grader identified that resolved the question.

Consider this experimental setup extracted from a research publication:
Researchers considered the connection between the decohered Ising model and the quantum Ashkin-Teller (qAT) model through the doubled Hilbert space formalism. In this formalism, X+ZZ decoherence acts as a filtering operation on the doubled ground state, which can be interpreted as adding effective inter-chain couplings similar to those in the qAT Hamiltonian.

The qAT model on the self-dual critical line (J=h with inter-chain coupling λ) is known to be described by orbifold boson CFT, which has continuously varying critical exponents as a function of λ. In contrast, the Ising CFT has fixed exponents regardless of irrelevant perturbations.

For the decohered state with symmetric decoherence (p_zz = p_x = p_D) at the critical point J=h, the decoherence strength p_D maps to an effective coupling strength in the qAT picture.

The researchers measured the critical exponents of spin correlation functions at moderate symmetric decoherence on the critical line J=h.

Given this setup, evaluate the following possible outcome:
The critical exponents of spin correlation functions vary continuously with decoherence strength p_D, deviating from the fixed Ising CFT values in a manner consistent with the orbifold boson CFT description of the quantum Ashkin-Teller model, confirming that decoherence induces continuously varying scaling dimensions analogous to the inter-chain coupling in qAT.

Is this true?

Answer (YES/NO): NO